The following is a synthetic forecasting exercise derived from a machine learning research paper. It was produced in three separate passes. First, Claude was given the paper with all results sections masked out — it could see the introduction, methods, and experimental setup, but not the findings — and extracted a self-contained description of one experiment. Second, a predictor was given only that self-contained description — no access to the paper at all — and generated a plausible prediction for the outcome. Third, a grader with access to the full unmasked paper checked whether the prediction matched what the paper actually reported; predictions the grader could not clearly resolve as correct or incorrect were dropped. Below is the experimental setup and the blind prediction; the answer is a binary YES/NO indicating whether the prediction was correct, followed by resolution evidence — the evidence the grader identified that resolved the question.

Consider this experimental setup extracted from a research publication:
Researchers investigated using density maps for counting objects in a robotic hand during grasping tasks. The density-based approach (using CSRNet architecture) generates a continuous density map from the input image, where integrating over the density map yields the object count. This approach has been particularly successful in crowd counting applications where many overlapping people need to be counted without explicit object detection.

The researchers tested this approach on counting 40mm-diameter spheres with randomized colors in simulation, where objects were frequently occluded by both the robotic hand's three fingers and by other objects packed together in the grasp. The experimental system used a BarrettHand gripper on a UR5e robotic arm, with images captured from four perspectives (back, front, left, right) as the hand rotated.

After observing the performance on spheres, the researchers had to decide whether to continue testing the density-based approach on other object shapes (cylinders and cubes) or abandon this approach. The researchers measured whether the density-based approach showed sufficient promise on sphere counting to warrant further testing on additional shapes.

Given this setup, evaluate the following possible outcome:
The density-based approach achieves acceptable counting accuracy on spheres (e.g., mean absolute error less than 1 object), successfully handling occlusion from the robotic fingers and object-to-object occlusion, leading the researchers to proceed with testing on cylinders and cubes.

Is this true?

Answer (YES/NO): NO